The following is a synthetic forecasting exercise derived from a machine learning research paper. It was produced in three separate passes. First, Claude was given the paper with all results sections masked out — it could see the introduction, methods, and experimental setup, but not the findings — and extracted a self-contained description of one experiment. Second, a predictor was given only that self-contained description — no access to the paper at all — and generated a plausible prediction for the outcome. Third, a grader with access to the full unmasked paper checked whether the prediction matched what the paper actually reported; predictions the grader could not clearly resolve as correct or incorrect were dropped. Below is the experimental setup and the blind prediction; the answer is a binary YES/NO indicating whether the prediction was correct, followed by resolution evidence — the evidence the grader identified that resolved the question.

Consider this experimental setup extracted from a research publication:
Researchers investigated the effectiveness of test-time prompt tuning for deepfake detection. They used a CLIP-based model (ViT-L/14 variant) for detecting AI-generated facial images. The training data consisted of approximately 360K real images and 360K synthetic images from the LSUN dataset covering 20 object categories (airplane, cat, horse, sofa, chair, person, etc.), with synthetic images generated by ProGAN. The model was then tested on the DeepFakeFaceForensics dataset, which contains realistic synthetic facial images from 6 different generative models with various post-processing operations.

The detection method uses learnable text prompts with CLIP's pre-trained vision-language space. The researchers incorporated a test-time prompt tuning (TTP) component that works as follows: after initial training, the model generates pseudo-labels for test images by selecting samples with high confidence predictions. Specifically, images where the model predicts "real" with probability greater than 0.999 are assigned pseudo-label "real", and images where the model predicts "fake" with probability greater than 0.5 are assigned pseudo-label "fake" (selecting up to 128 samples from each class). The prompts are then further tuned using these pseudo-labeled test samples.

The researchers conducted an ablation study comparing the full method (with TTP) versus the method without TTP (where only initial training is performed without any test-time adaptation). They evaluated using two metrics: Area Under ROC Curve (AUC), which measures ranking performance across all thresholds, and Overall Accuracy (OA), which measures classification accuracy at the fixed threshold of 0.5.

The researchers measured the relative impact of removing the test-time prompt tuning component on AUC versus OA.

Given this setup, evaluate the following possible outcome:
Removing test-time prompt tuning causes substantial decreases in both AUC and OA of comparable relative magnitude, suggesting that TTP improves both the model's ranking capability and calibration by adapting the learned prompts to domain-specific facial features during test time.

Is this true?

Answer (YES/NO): NO